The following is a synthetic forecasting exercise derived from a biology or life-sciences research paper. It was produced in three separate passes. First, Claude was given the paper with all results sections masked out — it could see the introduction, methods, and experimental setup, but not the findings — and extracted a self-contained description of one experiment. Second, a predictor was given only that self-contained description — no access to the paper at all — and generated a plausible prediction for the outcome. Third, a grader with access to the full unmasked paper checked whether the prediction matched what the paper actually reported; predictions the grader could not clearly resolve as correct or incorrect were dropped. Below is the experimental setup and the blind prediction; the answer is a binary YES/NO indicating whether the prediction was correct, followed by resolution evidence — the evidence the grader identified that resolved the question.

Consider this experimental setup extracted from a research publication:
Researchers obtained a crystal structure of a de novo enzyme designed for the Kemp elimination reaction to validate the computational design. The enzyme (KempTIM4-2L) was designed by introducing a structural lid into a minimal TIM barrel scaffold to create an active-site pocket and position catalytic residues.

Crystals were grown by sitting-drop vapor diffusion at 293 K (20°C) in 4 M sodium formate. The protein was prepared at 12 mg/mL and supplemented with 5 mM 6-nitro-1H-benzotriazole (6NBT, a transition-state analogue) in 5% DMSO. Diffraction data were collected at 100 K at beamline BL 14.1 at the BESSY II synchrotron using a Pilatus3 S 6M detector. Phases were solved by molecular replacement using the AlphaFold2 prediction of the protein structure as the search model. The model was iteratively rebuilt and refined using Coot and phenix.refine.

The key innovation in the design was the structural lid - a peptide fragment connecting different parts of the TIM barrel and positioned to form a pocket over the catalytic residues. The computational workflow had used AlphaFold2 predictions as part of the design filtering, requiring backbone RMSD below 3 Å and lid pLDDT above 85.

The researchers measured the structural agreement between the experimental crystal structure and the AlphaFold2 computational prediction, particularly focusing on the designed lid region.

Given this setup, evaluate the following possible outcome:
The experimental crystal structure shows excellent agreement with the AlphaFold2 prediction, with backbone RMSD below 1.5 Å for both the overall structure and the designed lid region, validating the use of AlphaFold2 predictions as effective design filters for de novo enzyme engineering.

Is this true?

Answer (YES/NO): YES